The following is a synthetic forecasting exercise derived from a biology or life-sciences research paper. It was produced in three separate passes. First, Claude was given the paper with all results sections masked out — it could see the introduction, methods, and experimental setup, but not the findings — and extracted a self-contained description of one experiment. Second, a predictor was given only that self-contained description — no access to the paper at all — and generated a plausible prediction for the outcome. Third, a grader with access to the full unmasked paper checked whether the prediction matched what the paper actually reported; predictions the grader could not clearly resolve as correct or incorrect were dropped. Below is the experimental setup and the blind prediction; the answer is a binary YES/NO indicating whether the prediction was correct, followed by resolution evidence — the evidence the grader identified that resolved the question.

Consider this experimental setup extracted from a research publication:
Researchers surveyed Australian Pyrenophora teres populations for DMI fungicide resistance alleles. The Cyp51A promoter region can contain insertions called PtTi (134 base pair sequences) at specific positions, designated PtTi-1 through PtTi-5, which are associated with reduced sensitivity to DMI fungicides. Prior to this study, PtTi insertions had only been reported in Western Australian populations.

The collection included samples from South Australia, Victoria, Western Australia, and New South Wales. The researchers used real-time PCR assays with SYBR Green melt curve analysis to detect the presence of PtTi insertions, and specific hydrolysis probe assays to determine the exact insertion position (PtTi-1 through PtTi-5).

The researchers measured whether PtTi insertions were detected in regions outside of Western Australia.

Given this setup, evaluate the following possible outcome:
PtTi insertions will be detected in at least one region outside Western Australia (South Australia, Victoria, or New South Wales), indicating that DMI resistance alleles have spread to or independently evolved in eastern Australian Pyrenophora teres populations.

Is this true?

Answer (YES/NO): YES